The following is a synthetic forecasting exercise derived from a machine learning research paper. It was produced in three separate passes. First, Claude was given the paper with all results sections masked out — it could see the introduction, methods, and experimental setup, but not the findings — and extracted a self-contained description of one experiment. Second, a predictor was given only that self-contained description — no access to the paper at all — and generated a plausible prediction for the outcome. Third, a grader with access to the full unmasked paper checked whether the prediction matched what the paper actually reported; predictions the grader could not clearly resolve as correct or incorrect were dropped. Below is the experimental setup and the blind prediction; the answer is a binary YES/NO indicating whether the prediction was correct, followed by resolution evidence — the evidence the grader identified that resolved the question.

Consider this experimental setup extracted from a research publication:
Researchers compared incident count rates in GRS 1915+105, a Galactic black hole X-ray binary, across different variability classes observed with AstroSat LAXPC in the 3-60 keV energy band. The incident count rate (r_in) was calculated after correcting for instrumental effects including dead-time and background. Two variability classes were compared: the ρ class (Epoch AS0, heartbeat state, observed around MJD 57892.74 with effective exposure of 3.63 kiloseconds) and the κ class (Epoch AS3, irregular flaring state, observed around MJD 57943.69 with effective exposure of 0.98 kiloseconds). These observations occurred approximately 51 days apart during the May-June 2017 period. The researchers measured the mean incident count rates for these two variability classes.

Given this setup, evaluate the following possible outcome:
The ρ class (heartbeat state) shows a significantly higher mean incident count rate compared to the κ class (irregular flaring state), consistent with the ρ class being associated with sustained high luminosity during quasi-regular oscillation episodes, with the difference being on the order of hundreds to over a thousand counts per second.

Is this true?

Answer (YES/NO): NO